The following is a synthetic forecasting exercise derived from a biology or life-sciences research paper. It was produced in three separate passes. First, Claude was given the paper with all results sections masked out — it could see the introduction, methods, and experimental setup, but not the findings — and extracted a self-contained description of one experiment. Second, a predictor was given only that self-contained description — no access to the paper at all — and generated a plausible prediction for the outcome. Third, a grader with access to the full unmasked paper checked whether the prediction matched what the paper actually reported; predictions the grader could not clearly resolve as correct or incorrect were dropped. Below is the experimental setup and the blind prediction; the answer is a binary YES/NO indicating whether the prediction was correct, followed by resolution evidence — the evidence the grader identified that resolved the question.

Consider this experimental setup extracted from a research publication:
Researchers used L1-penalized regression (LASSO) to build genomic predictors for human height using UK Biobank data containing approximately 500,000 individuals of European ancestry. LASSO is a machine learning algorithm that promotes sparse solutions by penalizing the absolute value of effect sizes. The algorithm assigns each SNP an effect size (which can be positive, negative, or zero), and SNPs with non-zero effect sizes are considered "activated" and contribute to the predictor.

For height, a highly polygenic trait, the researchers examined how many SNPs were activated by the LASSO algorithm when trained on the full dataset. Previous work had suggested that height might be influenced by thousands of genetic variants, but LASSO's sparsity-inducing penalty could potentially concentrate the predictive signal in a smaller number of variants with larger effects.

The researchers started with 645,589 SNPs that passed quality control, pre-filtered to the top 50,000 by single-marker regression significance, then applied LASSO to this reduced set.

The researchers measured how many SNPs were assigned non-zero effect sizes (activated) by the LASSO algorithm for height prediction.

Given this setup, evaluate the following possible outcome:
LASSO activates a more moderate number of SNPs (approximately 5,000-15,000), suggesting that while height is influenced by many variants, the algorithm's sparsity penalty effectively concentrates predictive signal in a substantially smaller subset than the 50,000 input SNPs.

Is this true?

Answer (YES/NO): NO